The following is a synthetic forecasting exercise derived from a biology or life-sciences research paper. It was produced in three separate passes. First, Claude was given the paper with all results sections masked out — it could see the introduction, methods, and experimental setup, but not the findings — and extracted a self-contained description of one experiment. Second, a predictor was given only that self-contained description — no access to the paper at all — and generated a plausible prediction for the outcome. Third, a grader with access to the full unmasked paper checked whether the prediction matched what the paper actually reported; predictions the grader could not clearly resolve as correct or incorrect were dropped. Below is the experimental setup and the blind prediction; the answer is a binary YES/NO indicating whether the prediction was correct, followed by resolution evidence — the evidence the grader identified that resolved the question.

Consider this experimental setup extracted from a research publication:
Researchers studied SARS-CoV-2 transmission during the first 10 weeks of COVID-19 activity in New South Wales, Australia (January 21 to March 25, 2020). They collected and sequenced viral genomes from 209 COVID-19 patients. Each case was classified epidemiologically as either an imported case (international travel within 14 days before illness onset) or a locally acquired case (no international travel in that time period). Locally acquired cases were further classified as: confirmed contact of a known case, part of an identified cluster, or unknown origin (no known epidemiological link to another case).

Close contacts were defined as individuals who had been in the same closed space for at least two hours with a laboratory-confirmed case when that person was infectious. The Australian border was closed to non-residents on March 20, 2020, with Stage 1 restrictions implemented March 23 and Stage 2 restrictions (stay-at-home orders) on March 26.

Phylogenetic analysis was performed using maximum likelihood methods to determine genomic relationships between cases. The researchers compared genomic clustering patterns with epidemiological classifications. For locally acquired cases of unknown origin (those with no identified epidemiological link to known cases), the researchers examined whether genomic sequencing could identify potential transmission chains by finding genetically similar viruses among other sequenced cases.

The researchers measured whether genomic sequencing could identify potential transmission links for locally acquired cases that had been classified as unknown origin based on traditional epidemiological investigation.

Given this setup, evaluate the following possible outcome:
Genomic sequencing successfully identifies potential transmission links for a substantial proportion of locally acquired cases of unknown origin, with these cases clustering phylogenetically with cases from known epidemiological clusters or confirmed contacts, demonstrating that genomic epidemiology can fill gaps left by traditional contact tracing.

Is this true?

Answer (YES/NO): YES